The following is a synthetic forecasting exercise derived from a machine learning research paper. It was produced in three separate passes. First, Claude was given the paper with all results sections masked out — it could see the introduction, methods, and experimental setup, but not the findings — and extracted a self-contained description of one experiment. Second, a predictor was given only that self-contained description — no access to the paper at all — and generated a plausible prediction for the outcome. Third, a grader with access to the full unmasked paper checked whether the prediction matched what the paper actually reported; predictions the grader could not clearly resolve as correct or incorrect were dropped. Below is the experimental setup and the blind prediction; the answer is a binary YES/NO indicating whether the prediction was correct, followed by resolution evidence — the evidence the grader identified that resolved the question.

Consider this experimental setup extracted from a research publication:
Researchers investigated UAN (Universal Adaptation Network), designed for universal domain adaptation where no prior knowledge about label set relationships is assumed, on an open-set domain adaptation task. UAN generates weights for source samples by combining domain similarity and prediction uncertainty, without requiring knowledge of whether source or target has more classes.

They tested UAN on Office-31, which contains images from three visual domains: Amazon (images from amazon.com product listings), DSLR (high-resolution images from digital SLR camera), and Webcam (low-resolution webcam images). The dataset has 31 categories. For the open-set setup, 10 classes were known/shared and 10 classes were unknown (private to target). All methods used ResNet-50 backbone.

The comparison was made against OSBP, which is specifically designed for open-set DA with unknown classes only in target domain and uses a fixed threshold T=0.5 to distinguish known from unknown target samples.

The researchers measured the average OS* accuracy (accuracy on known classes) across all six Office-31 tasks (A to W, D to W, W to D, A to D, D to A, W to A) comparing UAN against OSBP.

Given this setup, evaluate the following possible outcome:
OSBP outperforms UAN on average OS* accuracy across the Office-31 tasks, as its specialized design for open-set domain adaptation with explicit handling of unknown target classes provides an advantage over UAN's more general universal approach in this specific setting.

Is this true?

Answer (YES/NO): NO